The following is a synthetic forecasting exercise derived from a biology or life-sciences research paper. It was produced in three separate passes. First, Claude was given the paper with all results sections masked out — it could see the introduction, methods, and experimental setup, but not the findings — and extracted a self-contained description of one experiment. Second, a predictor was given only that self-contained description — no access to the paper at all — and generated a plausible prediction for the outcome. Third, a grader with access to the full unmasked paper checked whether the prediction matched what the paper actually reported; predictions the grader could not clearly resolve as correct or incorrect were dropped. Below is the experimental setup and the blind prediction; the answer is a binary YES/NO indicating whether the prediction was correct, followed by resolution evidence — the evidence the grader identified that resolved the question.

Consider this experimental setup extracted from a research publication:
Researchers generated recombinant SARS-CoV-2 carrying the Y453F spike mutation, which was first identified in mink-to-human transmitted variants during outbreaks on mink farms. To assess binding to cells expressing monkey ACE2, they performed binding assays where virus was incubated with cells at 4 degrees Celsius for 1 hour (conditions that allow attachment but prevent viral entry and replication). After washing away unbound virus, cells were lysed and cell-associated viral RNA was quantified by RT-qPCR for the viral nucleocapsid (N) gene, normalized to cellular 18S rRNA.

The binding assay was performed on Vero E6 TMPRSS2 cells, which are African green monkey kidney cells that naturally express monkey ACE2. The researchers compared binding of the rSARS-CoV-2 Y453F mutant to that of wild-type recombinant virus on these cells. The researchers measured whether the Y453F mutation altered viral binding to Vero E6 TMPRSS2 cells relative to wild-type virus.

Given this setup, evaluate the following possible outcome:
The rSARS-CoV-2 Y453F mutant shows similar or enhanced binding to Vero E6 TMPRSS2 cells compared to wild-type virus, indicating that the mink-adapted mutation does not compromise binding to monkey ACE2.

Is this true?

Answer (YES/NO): NO